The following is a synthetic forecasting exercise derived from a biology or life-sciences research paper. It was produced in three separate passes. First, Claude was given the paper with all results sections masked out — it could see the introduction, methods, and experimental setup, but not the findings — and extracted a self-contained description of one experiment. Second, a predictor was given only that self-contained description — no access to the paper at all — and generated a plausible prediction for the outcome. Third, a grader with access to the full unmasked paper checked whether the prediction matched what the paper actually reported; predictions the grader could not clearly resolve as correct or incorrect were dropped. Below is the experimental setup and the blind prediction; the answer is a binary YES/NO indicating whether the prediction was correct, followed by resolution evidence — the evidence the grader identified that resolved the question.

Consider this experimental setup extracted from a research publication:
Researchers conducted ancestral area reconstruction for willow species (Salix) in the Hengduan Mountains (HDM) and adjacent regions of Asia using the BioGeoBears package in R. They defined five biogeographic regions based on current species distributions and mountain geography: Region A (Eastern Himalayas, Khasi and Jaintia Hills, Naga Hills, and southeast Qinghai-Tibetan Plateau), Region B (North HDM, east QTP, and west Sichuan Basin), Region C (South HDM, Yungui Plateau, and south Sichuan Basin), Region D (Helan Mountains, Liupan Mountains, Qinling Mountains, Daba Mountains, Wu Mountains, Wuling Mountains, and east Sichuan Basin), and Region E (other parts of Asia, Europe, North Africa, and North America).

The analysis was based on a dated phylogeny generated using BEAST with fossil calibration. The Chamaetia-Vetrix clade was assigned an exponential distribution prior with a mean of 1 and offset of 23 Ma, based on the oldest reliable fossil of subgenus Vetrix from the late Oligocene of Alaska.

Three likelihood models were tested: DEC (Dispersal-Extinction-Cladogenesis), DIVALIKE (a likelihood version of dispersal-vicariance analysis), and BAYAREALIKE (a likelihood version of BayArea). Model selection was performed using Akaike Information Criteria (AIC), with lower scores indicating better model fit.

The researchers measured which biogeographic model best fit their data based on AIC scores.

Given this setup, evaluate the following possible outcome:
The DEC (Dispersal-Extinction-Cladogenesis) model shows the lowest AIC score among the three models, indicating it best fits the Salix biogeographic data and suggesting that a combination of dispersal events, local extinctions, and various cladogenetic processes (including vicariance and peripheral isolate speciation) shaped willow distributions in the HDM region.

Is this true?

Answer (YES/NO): YES